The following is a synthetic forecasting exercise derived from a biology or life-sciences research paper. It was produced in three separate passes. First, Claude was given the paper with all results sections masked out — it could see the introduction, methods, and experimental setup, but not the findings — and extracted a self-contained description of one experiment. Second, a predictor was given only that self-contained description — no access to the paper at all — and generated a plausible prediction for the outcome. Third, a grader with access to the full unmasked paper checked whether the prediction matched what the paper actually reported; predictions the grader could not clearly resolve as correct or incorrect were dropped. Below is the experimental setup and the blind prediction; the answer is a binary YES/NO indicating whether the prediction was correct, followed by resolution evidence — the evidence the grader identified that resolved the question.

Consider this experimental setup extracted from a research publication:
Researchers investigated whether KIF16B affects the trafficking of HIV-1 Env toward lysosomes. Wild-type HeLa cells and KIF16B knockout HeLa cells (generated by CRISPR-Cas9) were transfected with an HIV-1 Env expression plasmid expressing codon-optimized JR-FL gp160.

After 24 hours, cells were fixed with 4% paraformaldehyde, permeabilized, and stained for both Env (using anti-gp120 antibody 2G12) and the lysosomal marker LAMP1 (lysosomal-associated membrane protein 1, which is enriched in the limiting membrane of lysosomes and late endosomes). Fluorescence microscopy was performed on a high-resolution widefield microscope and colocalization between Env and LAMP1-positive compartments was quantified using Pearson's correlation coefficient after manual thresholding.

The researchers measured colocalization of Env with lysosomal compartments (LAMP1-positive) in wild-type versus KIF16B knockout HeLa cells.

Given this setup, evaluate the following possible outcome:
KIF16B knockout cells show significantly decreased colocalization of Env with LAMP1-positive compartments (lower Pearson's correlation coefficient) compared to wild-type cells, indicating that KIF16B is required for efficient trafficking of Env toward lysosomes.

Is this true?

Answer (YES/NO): NO